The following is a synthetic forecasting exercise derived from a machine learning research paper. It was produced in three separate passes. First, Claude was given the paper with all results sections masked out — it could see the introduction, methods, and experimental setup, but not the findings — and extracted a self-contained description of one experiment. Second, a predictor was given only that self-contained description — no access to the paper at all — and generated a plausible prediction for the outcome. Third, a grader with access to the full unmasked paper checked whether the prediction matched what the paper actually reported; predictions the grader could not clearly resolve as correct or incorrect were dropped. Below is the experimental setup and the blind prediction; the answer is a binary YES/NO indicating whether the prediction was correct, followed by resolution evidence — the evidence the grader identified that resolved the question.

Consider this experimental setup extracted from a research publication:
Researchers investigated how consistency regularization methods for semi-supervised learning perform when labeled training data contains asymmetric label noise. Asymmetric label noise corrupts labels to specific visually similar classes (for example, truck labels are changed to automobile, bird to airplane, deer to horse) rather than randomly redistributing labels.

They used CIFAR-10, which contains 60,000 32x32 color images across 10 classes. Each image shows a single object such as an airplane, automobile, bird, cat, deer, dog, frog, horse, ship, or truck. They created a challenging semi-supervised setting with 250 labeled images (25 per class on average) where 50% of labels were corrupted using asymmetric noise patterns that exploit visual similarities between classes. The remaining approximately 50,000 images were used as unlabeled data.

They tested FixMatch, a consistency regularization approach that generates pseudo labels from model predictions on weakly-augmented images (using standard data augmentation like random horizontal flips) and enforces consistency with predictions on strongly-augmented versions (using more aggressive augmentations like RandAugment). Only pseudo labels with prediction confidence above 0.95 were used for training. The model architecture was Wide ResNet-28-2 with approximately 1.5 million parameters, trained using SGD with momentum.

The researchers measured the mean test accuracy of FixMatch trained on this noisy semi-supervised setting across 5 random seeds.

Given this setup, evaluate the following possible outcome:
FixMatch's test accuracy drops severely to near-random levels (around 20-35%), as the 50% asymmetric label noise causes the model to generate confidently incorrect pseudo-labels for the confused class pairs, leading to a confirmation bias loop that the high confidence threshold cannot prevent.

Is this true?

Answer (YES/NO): NO